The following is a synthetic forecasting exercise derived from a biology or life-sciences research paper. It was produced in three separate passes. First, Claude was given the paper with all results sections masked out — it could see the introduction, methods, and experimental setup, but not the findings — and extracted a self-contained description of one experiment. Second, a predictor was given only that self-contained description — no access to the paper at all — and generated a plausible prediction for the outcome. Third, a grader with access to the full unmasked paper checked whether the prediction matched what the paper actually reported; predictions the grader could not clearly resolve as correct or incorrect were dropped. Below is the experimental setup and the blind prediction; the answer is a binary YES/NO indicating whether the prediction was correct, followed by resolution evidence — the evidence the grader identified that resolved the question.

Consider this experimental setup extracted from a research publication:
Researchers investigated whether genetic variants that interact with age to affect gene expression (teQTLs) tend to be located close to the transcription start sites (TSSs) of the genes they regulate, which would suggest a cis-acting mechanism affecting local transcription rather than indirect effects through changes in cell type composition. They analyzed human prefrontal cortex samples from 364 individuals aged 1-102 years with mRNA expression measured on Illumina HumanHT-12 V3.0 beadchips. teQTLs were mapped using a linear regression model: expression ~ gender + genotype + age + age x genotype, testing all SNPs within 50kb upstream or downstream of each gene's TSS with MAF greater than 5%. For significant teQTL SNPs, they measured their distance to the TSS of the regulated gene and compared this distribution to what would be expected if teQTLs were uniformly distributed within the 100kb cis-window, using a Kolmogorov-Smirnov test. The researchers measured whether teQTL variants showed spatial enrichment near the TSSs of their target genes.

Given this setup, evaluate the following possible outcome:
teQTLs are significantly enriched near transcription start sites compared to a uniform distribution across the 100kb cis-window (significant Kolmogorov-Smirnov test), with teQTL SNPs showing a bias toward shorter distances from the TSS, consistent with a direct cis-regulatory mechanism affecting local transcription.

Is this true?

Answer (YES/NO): YES